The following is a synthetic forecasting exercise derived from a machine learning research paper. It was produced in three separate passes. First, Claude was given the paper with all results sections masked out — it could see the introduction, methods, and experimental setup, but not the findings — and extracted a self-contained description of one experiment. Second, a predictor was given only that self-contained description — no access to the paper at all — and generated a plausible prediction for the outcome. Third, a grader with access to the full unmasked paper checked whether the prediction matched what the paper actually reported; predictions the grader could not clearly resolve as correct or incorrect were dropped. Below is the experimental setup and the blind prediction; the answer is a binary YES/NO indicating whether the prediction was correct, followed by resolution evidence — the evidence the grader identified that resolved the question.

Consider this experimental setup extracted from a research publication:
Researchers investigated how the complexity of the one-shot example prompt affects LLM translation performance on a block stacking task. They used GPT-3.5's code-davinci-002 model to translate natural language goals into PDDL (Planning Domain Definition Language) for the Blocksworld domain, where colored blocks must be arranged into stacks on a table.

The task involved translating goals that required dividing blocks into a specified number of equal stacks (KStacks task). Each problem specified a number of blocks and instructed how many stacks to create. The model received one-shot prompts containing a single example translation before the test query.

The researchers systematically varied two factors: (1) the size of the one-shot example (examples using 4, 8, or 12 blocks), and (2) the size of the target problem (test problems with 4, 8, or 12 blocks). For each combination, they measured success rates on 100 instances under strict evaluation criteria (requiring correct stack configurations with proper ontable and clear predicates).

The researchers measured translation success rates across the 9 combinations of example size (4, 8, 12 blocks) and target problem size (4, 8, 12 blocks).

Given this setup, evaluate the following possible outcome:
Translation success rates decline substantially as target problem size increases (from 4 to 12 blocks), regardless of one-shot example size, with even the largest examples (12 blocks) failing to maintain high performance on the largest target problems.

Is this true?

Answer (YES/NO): NO